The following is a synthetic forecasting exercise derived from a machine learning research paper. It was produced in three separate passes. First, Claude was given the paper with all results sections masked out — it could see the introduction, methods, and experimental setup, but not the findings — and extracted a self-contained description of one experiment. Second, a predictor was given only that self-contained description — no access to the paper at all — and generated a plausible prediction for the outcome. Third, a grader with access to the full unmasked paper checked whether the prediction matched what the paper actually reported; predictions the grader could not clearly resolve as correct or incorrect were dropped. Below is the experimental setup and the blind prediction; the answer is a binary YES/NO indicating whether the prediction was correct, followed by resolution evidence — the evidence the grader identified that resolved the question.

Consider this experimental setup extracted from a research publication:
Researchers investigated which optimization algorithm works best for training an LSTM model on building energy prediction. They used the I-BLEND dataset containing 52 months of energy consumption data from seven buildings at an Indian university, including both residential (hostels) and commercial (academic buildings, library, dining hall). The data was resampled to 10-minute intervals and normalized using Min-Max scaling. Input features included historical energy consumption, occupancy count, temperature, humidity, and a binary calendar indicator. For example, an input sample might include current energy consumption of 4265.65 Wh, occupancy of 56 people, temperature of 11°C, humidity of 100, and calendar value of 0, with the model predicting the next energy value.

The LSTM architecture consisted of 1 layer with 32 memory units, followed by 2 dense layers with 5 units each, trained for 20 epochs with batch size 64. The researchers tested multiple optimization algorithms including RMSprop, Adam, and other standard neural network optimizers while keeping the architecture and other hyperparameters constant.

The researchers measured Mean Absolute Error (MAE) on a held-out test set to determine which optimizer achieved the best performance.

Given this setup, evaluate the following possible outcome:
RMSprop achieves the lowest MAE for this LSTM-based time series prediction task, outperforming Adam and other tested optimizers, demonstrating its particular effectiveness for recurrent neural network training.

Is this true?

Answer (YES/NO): YES